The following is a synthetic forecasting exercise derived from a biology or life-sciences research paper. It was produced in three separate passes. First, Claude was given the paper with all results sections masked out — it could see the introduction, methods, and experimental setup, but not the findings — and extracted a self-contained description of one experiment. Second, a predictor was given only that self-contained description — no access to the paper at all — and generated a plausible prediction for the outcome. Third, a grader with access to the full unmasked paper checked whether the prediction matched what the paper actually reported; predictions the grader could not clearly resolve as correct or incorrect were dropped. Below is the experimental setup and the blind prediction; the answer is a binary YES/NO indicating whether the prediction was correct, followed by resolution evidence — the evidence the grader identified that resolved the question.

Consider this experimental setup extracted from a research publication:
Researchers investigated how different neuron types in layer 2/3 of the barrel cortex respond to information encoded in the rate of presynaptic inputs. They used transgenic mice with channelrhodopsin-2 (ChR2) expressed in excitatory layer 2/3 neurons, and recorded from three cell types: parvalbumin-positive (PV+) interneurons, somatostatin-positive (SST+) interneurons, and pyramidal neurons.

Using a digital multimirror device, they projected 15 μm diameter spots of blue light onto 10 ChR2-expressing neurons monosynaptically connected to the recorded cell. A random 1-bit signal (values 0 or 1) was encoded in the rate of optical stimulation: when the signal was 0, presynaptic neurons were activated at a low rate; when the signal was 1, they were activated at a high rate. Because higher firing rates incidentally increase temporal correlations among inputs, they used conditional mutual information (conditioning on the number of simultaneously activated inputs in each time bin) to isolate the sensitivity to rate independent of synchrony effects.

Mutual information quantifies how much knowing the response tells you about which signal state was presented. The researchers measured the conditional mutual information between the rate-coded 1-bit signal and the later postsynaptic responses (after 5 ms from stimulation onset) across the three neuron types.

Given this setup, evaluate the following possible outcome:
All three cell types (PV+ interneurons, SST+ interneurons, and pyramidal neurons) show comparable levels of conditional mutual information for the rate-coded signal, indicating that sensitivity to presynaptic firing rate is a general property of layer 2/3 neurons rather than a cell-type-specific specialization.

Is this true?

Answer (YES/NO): NO